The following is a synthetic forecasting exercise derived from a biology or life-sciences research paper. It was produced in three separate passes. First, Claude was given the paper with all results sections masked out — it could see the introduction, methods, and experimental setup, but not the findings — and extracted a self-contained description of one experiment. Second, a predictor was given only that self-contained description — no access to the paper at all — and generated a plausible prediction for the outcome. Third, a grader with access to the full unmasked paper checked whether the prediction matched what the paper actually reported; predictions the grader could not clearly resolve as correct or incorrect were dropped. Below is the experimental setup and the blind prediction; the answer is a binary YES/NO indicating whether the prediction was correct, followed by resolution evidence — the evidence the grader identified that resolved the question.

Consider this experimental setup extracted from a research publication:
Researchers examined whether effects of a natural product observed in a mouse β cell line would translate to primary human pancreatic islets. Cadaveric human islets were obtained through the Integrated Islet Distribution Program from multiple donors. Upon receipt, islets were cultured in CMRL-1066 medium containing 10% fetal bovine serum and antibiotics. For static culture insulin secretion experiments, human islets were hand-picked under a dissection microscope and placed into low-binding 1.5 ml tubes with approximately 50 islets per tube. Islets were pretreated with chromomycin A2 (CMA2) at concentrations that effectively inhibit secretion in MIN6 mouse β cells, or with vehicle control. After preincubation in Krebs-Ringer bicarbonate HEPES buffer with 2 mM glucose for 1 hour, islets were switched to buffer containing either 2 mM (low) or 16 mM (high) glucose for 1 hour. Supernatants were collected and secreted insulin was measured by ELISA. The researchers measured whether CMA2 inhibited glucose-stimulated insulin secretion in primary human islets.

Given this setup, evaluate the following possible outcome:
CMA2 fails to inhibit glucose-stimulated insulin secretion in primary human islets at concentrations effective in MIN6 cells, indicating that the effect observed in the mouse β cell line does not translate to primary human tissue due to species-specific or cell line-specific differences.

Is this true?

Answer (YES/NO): NO